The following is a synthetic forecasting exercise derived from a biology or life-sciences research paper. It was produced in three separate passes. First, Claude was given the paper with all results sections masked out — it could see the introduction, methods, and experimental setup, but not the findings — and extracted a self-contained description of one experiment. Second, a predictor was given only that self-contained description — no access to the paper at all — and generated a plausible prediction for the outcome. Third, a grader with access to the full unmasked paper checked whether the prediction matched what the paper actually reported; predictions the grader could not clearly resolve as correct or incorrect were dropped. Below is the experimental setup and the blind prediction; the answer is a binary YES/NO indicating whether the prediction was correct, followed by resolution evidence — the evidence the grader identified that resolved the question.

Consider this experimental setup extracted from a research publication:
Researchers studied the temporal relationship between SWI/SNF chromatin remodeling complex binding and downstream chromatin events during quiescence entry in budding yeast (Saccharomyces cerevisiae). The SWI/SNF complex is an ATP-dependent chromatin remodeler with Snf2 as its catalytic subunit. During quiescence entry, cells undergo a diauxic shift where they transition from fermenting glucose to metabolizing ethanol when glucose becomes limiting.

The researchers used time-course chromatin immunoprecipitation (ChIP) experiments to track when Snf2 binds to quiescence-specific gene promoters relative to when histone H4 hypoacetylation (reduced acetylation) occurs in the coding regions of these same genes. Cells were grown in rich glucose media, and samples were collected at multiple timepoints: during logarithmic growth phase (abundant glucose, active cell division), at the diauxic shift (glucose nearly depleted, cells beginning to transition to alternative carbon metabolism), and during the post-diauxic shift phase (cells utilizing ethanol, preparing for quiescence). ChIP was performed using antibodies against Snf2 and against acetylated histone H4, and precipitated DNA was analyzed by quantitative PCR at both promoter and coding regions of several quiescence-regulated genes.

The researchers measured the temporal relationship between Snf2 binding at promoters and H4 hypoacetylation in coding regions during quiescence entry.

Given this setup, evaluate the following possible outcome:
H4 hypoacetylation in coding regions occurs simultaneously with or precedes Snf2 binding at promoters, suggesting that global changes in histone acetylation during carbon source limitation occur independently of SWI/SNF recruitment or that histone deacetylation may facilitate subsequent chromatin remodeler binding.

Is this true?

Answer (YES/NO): NO